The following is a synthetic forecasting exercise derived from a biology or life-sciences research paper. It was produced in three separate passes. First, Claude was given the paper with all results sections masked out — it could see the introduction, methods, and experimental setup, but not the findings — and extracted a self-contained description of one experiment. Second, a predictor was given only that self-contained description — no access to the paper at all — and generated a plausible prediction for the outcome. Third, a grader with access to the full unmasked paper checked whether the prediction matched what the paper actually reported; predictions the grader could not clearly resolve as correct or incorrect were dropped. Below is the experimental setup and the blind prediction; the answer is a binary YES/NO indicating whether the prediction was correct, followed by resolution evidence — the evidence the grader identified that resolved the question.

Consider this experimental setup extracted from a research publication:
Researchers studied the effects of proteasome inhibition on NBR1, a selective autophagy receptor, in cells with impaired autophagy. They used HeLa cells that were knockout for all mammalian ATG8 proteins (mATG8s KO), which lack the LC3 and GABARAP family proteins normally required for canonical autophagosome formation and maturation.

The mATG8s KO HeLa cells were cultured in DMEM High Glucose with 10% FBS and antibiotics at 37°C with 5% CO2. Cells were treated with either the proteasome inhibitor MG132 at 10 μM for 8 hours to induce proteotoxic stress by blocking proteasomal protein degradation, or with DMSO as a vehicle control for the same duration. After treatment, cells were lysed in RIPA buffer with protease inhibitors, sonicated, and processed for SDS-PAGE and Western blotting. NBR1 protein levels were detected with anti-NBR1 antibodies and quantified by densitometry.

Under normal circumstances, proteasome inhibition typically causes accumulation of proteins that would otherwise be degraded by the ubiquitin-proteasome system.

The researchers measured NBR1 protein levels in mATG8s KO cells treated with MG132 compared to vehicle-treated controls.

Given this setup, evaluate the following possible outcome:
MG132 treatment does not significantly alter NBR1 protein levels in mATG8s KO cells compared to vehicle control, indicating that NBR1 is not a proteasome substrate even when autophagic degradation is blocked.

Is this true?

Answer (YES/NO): NO